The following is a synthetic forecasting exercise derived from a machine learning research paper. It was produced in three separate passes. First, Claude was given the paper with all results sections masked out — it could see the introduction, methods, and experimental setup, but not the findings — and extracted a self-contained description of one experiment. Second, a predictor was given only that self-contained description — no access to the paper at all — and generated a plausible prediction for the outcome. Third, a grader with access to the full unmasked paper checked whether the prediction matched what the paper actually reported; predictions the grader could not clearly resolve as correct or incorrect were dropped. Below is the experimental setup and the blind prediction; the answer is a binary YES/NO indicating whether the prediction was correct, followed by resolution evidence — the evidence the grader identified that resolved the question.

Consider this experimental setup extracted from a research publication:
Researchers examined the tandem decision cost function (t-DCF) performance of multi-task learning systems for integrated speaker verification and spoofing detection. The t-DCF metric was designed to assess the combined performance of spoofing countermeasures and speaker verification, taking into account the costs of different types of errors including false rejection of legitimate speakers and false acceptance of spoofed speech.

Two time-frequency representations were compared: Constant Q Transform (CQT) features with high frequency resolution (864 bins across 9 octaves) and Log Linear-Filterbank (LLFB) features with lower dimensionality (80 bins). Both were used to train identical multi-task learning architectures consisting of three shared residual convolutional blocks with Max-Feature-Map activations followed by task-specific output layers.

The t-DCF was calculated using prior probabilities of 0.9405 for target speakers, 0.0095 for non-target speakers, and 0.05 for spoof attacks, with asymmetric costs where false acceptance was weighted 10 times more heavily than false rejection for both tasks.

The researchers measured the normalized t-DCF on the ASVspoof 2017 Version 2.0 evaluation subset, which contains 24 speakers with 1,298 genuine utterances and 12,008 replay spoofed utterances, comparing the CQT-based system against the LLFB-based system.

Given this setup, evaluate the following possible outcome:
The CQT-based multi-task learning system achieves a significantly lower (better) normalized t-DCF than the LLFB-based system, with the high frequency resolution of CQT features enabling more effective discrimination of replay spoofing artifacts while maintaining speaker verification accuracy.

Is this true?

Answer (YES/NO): NO